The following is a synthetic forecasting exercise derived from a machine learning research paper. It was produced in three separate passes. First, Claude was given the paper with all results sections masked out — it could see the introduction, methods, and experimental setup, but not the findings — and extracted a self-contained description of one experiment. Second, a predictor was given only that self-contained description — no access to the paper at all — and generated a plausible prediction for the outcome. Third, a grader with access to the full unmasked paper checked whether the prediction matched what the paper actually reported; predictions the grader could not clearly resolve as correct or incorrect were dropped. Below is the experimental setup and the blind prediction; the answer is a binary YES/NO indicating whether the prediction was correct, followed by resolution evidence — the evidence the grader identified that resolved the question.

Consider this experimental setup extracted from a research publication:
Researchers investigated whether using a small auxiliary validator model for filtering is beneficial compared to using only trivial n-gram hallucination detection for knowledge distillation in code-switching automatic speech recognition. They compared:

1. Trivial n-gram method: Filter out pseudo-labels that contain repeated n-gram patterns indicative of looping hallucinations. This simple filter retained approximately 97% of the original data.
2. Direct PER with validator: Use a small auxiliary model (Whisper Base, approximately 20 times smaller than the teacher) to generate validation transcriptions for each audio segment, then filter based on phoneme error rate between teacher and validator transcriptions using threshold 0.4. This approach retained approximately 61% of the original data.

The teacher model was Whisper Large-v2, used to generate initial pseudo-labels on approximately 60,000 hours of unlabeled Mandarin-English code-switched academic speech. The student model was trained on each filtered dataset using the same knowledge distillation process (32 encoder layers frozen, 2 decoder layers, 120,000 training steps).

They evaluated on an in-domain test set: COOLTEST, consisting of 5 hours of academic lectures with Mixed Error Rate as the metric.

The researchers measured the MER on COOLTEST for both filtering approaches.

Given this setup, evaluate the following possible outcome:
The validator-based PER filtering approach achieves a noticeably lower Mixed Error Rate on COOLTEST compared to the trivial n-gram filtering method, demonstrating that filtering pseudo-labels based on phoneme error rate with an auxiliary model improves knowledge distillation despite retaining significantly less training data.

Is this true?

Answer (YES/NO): YES